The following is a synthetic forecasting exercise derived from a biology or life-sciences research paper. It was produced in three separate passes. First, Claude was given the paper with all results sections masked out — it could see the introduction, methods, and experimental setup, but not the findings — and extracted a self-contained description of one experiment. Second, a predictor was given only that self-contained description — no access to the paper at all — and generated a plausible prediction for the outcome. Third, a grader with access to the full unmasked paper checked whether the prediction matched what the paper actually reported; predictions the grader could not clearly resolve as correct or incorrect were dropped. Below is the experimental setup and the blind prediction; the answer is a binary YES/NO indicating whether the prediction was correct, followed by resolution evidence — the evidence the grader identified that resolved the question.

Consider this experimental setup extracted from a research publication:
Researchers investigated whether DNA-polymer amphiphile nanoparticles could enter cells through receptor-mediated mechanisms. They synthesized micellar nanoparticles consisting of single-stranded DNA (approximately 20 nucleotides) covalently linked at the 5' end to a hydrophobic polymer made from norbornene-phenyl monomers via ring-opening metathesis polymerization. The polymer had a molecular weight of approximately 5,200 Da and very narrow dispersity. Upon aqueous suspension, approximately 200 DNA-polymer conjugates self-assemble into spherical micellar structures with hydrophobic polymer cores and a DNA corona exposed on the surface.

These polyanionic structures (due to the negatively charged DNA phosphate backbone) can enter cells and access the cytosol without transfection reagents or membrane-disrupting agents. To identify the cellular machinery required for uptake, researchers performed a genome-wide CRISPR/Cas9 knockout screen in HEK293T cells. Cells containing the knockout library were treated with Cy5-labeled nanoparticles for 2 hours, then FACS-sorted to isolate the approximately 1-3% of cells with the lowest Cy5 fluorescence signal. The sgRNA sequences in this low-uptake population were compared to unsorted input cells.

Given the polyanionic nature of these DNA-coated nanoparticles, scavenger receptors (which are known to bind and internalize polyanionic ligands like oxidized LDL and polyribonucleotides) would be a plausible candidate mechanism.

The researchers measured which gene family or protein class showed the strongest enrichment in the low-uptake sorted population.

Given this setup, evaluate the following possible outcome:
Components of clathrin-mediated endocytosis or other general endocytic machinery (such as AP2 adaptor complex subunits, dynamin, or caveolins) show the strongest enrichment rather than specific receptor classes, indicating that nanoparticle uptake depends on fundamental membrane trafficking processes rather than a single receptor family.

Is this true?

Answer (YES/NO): NO